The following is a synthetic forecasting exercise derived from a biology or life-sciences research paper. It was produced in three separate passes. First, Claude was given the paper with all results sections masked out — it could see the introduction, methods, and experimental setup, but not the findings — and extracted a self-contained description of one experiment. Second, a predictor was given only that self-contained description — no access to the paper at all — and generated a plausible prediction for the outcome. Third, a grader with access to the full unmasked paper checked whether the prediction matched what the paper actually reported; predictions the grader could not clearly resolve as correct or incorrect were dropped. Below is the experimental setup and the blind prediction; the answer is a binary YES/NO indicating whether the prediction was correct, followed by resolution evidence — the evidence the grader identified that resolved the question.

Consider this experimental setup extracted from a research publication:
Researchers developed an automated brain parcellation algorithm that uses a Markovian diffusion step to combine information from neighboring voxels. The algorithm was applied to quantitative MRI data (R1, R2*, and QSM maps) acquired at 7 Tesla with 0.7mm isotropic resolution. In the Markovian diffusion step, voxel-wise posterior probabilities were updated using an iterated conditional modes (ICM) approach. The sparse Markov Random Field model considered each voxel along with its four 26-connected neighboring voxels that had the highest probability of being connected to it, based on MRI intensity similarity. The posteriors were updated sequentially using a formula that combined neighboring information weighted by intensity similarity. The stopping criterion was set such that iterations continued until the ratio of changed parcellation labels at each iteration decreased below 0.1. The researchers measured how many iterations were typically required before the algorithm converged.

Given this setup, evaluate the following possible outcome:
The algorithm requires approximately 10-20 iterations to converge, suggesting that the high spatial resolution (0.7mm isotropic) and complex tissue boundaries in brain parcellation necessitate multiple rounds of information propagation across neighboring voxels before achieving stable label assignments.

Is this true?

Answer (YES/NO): NO